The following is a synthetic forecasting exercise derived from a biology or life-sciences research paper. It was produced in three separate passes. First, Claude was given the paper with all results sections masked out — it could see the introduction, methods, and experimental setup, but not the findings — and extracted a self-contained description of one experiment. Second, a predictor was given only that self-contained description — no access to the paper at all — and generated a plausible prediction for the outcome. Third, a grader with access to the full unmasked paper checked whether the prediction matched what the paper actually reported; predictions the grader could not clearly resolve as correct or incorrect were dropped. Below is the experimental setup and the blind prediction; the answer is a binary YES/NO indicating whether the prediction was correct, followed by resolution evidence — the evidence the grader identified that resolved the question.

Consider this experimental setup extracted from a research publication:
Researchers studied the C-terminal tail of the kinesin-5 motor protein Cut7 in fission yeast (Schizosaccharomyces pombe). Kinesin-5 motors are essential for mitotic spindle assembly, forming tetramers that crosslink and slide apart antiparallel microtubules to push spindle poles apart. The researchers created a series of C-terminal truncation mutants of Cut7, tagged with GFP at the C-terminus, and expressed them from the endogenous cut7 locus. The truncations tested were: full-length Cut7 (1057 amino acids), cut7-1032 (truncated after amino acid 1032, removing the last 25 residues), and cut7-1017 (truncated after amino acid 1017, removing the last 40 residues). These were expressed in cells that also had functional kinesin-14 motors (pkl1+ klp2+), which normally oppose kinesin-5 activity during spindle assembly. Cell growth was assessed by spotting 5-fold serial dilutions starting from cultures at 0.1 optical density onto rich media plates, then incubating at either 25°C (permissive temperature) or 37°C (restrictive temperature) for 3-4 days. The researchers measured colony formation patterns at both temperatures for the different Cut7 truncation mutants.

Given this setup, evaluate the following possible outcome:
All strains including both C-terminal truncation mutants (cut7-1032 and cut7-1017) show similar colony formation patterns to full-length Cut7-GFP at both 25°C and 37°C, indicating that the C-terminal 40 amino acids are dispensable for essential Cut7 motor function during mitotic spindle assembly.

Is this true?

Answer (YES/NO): NO